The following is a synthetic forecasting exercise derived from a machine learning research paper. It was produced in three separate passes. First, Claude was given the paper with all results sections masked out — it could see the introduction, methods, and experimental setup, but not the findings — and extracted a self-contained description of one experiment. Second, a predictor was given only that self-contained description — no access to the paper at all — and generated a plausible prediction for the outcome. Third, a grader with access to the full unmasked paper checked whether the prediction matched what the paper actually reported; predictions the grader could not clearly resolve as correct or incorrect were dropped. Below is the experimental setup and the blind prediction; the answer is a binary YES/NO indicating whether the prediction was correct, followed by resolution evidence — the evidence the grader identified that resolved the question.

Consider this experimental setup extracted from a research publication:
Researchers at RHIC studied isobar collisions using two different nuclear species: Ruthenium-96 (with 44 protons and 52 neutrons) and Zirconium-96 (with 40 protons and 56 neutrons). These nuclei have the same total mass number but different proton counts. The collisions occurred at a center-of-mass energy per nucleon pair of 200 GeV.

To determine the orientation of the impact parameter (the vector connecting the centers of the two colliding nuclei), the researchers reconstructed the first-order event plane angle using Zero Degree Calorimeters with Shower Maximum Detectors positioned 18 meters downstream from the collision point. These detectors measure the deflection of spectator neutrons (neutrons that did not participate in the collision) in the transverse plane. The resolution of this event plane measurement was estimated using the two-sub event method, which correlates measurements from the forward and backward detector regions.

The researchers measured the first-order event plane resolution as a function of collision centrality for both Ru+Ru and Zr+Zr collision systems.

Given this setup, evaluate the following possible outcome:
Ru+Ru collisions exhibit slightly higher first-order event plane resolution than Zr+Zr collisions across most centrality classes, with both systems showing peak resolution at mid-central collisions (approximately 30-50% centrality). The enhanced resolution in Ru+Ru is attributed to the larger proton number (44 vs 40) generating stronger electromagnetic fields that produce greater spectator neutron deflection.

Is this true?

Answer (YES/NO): NO